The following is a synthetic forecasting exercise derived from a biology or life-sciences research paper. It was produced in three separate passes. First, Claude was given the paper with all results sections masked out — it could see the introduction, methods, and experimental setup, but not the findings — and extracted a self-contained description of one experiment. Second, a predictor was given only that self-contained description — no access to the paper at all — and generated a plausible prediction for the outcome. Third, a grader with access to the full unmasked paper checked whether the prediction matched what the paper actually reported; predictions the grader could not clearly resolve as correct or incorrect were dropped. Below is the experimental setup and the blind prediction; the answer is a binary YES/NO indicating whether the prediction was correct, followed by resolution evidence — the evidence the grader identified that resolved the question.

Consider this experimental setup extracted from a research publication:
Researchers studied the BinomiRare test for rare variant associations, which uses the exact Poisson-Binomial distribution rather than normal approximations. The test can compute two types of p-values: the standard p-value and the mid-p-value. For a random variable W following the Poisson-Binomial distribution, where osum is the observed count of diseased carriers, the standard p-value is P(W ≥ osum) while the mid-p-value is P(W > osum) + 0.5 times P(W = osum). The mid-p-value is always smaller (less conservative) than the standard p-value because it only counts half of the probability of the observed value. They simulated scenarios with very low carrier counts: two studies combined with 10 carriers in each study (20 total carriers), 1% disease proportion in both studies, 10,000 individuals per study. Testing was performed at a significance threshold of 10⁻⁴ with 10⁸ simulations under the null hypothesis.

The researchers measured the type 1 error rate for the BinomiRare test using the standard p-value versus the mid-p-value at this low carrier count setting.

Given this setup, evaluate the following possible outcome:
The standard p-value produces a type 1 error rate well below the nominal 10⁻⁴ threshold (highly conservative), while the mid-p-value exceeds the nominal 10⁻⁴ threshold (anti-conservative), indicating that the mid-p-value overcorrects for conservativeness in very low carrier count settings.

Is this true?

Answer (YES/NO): NO